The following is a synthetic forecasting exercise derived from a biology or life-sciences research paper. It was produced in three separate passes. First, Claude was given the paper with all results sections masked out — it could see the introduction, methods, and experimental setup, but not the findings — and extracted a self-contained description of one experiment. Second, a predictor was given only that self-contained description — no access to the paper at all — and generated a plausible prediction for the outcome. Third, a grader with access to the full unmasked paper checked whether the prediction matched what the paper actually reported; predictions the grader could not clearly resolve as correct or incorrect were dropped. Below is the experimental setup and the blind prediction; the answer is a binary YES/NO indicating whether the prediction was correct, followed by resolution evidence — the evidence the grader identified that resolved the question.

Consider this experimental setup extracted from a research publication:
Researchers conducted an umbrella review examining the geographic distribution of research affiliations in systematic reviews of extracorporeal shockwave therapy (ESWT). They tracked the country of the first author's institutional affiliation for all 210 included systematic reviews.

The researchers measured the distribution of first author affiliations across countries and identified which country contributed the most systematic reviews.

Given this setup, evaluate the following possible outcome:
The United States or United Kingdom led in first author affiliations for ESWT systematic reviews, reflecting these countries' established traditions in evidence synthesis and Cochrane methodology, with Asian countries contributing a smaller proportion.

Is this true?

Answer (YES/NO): NO